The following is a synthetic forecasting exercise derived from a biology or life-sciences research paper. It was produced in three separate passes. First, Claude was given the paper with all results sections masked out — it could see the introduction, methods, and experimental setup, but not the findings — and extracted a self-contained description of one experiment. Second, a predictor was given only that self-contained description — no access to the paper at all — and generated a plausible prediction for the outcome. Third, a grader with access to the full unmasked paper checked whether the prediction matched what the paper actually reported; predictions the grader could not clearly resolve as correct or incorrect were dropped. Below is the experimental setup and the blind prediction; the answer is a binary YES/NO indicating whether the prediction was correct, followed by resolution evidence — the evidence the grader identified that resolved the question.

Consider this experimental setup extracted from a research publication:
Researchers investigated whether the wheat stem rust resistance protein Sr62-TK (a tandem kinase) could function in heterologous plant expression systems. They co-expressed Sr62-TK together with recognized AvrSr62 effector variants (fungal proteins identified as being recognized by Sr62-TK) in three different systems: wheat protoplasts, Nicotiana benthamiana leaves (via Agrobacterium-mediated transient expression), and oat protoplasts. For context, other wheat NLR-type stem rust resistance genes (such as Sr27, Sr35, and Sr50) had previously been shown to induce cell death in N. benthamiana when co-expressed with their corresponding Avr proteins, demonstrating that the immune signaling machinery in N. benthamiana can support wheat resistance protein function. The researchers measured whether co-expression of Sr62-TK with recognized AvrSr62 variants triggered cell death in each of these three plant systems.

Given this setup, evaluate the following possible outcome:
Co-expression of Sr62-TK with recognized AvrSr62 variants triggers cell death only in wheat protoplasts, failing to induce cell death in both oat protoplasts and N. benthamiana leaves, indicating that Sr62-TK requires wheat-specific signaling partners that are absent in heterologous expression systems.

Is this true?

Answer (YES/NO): YES